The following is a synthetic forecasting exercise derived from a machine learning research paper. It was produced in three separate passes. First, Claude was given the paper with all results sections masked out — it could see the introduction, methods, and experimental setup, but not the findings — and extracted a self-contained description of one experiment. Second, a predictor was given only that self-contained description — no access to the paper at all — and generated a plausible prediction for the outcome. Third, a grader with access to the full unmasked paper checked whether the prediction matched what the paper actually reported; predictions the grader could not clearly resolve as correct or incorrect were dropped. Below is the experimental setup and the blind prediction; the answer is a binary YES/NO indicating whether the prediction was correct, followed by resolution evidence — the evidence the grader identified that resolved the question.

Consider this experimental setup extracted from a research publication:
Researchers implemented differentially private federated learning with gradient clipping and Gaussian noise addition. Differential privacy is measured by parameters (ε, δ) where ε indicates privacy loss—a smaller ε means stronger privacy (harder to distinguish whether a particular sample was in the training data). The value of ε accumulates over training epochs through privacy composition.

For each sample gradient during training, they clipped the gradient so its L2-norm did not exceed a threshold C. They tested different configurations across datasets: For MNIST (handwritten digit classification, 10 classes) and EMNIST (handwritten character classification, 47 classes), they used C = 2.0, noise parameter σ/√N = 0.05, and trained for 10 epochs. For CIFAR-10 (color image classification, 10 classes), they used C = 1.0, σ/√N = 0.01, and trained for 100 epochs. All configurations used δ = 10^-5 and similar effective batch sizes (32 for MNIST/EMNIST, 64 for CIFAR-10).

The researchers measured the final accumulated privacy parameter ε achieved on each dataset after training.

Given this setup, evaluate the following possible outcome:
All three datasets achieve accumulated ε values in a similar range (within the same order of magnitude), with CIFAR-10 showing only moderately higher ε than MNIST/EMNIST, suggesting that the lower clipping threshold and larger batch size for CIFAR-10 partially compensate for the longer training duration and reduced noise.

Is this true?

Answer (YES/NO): NO